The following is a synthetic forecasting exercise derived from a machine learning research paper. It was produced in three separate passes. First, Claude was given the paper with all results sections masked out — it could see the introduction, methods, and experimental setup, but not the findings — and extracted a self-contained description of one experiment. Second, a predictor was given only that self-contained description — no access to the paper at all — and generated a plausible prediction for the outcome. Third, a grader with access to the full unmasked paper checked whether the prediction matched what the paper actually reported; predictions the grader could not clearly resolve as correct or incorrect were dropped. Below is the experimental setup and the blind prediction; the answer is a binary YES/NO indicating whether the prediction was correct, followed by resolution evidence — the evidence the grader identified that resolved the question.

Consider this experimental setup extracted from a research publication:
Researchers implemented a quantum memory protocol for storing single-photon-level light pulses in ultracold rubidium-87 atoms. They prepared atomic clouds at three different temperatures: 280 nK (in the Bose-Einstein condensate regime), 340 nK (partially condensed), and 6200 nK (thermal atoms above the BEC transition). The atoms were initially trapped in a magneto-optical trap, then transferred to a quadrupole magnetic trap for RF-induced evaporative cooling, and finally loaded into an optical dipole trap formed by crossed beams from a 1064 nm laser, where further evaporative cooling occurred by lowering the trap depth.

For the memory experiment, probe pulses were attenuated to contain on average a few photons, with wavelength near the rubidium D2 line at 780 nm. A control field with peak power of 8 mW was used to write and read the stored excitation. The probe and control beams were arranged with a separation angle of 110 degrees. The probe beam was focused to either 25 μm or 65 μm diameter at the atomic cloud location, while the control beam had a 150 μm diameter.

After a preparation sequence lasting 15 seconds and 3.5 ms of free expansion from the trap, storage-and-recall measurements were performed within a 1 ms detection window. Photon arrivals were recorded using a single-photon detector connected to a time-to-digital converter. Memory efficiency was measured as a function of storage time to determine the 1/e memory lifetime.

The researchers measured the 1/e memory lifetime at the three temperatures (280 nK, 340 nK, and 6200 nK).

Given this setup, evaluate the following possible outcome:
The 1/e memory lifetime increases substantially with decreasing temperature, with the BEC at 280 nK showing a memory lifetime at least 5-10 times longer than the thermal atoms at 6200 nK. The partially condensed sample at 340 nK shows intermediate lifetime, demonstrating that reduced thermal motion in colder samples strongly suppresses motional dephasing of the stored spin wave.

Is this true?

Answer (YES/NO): NO